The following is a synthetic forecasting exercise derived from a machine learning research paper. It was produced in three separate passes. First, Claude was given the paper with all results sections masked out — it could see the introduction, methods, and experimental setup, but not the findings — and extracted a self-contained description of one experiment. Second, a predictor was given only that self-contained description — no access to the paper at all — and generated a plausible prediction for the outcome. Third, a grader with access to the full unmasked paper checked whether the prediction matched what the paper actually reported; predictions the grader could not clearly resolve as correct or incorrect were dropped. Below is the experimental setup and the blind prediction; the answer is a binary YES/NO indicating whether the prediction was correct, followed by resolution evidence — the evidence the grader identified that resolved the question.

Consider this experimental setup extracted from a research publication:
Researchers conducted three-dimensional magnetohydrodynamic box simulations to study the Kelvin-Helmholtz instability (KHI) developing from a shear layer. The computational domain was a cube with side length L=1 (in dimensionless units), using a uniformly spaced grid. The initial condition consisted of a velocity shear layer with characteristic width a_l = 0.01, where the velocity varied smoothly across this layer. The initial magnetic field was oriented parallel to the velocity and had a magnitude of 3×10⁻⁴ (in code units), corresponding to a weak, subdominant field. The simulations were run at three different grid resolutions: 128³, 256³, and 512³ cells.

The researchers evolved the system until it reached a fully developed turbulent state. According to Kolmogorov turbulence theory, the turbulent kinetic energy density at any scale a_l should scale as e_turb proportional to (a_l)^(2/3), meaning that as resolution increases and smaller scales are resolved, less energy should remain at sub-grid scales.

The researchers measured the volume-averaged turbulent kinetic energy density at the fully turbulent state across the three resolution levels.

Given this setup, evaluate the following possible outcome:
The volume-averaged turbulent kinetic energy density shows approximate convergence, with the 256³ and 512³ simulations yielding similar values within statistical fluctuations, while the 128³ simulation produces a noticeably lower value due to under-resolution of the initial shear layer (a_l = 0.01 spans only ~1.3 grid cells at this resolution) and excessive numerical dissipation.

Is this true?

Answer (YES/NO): NO